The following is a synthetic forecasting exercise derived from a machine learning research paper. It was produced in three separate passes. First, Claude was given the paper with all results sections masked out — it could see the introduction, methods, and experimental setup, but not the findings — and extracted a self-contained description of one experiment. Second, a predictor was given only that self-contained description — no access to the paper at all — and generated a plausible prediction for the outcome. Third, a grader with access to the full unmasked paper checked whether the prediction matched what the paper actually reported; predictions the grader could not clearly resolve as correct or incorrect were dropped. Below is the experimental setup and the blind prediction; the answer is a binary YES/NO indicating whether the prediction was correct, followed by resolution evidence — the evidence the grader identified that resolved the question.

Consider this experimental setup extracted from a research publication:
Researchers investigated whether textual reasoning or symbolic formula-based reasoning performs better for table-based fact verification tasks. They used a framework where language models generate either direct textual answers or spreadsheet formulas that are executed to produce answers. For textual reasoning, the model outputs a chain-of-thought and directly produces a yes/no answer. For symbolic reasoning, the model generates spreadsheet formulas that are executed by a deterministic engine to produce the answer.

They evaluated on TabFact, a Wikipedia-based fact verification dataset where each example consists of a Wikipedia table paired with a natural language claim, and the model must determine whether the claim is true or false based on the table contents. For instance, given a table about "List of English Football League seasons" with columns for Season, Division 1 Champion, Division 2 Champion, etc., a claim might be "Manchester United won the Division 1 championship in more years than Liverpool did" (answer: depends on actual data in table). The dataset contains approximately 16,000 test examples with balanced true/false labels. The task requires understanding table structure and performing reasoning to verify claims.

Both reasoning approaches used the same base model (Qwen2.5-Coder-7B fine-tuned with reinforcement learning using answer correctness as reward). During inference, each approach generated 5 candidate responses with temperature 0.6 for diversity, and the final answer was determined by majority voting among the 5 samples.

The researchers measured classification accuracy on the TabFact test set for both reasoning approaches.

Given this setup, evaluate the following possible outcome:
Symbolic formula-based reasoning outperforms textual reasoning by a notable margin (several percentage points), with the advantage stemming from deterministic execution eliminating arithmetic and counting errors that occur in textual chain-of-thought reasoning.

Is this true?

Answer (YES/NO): NO